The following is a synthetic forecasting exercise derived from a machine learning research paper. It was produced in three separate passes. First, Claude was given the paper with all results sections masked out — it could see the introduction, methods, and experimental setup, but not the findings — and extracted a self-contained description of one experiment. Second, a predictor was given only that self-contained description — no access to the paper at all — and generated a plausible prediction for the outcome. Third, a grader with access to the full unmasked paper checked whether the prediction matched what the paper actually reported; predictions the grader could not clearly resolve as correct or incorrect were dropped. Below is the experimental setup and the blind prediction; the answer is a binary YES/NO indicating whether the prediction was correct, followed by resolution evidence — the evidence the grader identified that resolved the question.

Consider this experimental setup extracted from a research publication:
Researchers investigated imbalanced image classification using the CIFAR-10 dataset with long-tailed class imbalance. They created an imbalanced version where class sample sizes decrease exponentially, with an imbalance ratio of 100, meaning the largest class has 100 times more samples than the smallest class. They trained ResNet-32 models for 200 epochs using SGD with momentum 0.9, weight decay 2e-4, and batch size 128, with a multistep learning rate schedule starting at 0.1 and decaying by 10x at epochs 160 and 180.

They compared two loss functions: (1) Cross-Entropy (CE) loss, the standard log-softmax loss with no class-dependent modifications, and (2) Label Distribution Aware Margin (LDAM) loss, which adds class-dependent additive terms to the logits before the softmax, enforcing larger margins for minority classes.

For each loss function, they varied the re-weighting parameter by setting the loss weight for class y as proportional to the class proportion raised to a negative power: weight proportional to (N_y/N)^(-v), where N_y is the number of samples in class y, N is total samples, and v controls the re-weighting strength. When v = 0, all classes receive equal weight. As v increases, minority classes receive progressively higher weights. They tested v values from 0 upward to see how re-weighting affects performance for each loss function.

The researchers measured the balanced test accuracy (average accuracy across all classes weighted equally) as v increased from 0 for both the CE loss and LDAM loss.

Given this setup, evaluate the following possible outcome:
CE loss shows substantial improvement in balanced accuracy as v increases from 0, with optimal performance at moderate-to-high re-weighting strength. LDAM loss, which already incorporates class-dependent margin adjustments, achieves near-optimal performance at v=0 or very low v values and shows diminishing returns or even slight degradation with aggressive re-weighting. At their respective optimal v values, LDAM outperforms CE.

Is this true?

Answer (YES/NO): NO